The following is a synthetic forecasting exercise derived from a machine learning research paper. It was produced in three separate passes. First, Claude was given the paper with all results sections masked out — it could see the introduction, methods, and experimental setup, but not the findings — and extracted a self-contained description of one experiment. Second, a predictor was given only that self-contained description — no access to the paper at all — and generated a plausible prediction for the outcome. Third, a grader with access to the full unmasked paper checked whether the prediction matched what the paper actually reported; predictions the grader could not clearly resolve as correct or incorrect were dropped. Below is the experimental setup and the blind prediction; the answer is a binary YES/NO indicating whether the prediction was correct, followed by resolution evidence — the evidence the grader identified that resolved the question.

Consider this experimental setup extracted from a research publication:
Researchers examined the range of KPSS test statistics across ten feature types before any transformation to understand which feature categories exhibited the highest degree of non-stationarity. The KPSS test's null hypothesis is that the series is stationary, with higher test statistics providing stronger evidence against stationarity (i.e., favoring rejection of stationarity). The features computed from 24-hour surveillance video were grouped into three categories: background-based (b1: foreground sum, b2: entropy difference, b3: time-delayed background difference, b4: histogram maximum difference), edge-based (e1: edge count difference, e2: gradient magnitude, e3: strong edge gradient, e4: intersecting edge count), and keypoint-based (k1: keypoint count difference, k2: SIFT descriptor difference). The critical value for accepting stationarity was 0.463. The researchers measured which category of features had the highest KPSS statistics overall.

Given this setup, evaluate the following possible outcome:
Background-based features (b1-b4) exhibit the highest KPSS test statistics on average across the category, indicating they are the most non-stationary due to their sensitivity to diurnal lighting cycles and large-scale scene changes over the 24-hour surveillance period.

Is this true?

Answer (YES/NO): NO